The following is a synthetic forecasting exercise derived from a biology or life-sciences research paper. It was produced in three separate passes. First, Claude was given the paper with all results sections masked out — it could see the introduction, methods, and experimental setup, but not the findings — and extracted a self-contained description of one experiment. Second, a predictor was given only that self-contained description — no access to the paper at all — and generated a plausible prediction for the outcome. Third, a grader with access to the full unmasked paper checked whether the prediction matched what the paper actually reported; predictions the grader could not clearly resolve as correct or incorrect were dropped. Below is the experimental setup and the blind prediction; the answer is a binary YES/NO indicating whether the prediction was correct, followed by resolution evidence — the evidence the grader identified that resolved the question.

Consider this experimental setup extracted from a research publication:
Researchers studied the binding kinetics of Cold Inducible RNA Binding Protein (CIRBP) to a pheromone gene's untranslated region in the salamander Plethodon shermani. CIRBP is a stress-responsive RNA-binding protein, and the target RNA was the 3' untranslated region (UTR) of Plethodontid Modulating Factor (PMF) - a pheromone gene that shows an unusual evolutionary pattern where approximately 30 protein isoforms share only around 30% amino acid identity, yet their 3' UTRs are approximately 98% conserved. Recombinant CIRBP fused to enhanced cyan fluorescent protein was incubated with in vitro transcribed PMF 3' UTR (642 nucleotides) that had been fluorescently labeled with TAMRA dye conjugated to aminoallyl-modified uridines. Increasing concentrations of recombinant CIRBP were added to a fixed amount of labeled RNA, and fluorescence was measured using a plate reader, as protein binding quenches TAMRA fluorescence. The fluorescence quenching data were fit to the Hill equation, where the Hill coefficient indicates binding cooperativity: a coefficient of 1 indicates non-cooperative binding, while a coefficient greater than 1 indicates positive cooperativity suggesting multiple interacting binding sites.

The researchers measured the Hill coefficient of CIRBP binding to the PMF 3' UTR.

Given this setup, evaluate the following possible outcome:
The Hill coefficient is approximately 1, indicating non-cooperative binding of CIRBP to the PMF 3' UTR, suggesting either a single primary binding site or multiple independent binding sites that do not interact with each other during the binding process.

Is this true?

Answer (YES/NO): NO